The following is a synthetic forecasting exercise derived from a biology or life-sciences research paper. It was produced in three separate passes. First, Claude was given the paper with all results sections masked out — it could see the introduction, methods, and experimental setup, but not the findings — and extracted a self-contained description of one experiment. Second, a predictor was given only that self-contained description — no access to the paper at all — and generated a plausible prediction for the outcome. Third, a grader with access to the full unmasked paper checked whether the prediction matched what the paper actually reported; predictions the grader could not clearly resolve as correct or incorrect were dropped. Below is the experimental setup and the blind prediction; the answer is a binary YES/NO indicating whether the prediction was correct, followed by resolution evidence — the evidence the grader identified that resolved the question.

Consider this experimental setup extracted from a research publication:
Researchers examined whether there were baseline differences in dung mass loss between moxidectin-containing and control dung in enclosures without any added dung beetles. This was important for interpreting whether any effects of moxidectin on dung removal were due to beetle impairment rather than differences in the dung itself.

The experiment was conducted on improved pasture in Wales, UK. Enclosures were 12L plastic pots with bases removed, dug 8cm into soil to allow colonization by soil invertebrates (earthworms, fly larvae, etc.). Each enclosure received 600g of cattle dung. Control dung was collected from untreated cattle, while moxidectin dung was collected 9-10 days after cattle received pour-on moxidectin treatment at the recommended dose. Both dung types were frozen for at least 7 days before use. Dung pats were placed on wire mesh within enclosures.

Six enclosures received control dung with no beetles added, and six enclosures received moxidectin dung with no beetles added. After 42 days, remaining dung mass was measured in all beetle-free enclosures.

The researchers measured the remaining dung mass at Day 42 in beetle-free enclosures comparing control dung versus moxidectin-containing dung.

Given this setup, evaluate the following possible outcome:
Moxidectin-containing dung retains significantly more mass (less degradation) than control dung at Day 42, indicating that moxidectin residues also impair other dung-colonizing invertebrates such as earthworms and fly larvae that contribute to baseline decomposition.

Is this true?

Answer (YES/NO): NO